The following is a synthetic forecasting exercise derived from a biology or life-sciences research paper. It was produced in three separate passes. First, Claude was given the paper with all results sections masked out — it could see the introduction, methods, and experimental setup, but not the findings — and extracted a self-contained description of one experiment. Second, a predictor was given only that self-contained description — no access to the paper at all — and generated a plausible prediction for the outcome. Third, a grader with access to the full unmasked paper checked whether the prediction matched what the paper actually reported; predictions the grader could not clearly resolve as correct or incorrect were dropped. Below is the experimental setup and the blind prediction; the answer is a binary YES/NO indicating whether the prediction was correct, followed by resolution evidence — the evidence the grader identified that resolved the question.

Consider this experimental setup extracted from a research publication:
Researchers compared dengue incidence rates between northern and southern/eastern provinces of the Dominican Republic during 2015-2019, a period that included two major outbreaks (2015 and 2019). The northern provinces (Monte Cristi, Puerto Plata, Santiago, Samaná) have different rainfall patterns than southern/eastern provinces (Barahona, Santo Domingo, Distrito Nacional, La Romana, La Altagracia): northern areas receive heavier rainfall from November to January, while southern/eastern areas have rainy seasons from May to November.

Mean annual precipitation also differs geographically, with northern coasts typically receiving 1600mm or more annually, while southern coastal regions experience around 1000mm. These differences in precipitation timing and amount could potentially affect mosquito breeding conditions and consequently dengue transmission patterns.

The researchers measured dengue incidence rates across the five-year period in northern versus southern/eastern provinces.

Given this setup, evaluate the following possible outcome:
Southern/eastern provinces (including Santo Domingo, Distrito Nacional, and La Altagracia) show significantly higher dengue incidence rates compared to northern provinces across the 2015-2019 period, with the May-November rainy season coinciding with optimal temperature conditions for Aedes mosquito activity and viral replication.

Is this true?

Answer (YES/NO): NO